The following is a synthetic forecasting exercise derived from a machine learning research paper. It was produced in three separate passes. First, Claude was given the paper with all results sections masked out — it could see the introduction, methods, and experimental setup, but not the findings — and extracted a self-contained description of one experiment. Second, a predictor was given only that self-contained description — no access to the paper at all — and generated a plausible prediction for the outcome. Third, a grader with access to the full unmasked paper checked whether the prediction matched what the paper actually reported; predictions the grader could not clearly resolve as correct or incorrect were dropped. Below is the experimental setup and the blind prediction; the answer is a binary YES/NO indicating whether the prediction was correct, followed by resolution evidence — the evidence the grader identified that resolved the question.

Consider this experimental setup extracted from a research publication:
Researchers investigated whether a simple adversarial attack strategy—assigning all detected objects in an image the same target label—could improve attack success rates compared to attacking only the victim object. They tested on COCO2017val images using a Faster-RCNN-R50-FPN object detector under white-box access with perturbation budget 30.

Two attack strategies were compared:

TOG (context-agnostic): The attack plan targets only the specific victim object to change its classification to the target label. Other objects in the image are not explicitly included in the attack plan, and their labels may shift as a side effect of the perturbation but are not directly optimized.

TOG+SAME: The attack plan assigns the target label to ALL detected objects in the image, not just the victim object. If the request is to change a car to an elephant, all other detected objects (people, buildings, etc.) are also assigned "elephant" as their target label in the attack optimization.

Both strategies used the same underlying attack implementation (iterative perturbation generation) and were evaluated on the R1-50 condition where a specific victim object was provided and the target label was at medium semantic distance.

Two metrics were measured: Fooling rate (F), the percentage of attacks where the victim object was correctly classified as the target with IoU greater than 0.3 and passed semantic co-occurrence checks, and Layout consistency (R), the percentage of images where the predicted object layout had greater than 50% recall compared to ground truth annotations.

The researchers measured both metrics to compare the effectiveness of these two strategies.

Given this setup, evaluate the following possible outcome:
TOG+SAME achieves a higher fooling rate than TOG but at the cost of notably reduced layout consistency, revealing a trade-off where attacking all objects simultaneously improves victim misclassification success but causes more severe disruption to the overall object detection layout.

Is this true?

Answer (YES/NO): YES